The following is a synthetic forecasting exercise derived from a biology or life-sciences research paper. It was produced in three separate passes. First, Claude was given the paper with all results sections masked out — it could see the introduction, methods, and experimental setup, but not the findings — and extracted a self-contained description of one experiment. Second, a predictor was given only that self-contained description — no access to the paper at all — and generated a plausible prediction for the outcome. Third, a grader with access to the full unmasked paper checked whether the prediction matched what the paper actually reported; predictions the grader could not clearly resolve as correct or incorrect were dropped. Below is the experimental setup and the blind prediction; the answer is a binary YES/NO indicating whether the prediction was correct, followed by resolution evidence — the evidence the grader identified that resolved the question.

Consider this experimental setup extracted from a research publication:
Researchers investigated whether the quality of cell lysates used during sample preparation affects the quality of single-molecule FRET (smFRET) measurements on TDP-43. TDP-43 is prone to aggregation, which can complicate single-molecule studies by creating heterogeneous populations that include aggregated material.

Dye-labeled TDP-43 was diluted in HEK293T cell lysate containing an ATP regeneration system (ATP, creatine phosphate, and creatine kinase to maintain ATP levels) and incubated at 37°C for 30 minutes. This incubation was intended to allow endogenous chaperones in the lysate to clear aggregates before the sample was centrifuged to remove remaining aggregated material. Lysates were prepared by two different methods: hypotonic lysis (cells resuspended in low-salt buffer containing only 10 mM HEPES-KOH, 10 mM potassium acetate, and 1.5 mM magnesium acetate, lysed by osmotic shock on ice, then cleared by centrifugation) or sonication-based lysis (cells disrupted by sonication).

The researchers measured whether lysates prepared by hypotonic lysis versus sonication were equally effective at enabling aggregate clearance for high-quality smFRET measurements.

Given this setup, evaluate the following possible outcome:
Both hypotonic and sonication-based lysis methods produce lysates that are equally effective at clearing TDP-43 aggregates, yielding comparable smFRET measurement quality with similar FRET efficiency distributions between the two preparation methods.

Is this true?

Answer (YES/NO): NO